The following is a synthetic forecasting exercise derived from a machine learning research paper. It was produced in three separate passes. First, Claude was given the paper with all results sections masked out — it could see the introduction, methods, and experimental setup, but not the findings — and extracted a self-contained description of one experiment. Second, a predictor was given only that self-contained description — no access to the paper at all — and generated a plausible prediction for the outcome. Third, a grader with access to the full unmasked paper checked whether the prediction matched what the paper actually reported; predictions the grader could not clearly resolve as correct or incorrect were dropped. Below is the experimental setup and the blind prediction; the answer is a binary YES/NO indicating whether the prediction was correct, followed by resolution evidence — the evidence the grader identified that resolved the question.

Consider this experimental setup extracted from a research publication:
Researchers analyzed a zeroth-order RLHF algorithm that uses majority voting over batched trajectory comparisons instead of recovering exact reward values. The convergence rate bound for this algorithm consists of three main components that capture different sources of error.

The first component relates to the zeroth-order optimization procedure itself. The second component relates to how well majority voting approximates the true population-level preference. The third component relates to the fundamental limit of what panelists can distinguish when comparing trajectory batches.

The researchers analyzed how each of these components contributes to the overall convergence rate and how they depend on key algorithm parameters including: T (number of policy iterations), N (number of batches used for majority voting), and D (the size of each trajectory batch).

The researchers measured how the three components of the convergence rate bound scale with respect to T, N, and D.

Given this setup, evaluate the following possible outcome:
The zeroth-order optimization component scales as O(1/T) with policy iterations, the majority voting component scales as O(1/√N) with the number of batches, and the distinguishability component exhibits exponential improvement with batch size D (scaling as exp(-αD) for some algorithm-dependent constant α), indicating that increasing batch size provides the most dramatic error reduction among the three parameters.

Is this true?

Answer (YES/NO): NO